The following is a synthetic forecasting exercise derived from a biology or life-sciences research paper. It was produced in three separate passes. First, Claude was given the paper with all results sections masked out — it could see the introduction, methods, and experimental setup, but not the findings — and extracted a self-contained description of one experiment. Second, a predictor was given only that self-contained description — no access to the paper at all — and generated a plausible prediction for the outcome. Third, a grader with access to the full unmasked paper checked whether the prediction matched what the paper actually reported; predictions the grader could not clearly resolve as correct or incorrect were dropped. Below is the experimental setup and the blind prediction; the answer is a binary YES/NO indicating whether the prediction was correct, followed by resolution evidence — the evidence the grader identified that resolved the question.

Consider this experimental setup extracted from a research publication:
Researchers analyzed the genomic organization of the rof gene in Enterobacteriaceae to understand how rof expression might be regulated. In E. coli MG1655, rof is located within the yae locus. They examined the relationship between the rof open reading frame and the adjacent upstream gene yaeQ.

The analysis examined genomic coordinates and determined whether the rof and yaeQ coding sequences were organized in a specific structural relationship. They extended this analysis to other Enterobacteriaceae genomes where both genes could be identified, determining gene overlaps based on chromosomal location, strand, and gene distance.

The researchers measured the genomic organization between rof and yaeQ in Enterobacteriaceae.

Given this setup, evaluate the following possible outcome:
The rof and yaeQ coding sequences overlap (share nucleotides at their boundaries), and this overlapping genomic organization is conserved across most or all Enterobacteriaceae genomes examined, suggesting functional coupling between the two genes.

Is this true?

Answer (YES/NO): NO